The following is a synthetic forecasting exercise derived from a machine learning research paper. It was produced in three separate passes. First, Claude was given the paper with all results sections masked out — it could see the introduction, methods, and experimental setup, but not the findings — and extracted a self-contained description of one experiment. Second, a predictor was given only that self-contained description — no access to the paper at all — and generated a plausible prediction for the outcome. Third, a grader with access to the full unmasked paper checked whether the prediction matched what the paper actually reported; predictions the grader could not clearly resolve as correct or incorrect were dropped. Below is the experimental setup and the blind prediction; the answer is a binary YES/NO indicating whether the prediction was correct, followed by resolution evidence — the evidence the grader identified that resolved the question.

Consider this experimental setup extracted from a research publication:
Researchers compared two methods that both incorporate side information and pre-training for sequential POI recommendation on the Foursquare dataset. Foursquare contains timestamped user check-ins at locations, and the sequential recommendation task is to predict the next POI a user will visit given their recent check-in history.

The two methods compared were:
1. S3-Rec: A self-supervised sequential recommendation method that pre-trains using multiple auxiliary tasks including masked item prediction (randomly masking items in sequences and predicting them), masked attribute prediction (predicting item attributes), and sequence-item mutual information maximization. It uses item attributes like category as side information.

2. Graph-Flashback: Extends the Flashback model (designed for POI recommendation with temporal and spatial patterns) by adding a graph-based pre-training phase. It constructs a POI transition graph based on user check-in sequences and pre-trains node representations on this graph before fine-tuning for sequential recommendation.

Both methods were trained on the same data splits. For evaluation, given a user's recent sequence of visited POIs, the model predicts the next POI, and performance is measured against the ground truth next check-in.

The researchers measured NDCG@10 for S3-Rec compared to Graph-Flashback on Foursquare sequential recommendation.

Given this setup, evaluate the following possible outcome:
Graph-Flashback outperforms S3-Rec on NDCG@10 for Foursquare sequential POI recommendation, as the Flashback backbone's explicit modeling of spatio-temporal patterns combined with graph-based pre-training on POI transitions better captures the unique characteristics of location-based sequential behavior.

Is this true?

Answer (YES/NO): YES